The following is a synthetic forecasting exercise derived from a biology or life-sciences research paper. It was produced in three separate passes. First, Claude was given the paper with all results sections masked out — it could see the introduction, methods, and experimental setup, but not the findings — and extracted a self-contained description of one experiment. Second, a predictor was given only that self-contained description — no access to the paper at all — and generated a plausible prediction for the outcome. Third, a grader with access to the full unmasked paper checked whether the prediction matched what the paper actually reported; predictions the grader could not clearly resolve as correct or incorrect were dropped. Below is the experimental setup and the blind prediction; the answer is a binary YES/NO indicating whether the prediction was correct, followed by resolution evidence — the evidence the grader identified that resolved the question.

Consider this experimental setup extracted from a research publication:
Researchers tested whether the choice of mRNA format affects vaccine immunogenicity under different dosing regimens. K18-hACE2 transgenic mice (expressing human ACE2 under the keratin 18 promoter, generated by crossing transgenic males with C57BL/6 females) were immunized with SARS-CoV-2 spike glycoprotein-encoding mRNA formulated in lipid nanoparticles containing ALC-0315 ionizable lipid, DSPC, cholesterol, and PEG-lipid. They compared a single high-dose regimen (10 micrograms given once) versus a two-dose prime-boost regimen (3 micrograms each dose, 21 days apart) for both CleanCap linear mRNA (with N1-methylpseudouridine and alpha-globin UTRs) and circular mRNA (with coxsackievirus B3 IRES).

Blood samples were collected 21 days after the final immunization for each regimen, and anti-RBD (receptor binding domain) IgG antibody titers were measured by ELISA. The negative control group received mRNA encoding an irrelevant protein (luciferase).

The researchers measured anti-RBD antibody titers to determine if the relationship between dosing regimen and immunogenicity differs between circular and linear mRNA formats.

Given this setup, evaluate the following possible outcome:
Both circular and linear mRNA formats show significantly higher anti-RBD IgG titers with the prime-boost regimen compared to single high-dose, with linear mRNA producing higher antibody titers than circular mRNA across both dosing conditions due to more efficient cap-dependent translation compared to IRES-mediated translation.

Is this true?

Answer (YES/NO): NO